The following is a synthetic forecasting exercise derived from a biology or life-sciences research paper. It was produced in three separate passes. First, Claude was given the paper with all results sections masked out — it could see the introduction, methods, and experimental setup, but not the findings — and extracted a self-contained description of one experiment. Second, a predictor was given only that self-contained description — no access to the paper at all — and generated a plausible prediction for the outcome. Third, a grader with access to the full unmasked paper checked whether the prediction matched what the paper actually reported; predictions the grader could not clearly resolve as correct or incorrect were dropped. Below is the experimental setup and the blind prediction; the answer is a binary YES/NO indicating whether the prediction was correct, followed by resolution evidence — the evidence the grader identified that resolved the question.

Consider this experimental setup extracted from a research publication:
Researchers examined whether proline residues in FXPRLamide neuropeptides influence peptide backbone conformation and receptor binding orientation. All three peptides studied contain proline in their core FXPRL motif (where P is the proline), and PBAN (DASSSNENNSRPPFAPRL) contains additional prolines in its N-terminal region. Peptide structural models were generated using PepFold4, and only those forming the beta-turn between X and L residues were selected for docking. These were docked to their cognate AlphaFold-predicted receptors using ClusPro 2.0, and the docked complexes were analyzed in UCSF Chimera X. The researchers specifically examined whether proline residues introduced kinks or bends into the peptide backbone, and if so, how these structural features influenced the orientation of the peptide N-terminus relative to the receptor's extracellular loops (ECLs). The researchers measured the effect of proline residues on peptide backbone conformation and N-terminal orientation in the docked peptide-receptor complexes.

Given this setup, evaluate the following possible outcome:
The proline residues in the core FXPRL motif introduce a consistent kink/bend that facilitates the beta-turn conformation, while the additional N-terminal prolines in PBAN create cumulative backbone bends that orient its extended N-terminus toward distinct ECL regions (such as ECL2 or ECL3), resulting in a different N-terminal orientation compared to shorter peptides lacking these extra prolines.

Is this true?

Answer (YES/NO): NO